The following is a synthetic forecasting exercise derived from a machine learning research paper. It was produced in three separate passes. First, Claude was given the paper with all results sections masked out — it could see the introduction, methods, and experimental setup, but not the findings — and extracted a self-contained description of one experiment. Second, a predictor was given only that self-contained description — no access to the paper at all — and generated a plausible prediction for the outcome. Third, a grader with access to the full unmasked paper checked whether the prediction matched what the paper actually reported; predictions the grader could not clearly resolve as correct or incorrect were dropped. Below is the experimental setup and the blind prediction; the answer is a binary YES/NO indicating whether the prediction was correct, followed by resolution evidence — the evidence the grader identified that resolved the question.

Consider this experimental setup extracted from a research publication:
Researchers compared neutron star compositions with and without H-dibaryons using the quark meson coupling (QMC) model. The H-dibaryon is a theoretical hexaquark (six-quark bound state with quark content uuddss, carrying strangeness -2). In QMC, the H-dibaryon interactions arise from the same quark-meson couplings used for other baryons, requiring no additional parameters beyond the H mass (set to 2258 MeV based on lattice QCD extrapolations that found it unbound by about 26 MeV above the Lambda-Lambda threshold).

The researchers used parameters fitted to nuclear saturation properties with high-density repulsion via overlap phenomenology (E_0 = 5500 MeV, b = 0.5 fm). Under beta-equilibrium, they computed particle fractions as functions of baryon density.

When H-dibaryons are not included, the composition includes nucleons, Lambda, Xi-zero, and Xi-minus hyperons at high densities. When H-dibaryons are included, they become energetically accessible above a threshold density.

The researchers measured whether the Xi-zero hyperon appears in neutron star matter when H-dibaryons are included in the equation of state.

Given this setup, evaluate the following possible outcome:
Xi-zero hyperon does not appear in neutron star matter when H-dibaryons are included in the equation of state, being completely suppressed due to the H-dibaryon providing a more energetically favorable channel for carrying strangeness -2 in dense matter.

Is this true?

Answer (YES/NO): YES